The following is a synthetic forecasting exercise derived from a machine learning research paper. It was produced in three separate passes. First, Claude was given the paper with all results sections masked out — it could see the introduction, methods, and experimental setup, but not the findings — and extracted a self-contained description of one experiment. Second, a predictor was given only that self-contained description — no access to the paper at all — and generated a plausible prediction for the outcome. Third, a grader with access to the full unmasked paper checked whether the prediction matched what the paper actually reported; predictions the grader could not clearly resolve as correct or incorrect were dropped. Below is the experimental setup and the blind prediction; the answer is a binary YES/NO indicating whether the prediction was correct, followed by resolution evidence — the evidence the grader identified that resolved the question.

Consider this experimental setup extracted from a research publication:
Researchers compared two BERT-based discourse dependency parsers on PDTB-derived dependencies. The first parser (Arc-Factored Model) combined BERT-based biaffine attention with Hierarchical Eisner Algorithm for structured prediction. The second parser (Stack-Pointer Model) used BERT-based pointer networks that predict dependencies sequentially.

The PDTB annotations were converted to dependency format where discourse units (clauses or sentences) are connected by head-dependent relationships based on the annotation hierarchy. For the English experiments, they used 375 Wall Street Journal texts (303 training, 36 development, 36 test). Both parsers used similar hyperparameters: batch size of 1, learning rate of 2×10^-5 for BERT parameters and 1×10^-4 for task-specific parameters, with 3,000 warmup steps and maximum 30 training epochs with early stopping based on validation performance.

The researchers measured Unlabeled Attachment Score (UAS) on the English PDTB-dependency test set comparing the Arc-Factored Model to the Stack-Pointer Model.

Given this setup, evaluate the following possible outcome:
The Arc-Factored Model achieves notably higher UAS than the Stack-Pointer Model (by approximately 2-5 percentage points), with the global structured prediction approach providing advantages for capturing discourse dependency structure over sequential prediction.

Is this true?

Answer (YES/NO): NO